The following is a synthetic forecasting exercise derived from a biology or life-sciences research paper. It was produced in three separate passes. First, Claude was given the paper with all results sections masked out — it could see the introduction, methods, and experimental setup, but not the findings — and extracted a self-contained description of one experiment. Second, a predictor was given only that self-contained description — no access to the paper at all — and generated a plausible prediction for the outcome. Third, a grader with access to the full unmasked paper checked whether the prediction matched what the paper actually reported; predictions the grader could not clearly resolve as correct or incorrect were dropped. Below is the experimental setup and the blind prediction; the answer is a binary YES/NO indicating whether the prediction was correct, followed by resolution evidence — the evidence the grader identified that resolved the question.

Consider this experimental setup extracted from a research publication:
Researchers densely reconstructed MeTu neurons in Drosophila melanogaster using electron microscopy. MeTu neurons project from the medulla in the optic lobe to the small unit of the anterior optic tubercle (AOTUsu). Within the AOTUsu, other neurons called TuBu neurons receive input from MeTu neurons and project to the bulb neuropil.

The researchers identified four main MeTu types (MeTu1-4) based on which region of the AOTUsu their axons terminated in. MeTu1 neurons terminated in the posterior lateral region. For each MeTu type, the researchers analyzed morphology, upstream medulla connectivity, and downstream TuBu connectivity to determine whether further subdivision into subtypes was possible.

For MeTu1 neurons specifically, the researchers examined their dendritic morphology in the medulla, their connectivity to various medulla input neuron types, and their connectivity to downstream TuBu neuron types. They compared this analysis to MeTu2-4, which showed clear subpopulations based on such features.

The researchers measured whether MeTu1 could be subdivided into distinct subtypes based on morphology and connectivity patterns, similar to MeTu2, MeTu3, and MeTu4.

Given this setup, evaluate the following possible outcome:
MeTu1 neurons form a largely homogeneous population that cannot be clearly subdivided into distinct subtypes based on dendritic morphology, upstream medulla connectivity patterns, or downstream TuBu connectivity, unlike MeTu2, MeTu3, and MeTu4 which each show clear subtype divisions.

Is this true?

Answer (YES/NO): YES